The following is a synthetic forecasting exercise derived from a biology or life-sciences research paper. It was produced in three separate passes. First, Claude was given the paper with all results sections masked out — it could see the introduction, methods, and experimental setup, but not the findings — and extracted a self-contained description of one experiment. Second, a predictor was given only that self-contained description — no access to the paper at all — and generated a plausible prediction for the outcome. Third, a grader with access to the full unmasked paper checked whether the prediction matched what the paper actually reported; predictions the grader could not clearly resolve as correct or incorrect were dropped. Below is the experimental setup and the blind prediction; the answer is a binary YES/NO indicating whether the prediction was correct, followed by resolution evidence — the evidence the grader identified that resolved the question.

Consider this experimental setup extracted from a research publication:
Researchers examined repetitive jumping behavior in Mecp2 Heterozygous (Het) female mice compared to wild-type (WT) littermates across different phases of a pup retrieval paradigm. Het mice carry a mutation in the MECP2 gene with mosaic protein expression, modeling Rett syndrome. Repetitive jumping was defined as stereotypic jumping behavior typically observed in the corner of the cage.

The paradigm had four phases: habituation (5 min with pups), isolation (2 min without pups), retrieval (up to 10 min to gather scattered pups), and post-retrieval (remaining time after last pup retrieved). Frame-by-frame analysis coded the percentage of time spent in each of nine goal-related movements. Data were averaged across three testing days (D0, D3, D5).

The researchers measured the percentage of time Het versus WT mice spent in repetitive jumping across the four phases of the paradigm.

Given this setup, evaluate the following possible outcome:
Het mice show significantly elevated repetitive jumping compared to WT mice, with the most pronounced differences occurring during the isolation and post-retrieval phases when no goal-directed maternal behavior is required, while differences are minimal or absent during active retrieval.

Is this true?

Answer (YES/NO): NO